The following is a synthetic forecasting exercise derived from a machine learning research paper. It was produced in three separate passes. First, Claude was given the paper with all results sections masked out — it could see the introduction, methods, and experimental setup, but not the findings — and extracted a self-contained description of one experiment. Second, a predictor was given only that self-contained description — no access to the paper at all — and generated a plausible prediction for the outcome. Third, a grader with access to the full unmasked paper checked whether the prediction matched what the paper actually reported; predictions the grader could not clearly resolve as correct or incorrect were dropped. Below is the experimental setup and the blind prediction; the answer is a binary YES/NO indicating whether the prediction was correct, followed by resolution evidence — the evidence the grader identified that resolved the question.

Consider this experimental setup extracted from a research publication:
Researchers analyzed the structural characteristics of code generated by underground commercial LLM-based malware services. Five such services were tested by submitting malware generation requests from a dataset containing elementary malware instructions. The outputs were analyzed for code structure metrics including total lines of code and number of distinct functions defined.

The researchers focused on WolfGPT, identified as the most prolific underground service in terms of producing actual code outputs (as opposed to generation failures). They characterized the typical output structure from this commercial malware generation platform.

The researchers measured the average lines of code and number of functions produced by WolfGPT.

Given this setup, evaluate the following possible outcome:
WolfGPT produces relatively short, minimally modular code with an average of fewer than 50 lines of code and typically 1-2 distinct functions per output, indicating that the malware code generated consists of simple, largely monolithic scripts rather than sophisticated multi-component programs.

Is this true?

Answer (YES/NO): YES